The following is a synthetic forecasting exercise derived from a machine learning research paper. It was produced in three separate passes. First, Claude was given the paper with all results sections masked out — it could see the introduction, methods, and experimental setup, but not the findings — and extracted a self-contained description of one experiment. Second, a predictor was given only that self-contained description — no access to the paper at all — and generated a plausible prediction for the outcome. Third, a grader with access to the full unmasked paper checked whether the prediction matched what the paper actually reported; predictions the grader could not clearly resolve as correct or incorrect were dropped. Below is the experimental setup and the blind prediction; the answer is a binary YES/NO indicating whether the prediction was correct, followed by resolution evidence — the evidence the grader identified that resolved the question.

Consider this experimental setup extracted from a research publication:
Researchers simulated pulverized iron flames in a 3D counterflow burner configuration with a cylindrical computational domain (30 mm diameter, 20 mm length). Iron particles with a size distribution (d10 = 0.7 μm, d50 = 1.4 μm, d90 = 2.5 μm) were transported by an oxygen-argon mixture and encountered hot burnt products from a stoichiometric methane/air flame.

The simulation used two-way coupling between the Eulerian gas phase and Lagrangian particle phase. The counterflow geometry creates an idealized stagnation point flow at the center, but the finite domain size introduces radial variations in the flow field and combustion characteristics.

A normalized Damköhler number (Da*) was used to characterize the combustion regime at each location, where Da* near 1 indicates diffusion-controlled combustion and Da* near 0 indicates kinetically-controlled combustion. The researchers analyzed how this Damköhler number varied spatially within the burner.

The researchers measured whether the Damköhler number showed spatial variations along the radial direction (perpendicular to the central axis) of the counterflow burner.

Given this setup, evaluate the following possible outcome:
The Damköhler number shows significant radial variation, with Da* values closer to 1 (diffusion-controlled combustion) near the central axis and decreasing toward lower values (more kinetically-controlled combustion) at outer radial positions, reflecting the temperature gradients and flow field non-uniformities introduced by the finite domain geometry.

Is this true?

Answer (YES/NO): NO